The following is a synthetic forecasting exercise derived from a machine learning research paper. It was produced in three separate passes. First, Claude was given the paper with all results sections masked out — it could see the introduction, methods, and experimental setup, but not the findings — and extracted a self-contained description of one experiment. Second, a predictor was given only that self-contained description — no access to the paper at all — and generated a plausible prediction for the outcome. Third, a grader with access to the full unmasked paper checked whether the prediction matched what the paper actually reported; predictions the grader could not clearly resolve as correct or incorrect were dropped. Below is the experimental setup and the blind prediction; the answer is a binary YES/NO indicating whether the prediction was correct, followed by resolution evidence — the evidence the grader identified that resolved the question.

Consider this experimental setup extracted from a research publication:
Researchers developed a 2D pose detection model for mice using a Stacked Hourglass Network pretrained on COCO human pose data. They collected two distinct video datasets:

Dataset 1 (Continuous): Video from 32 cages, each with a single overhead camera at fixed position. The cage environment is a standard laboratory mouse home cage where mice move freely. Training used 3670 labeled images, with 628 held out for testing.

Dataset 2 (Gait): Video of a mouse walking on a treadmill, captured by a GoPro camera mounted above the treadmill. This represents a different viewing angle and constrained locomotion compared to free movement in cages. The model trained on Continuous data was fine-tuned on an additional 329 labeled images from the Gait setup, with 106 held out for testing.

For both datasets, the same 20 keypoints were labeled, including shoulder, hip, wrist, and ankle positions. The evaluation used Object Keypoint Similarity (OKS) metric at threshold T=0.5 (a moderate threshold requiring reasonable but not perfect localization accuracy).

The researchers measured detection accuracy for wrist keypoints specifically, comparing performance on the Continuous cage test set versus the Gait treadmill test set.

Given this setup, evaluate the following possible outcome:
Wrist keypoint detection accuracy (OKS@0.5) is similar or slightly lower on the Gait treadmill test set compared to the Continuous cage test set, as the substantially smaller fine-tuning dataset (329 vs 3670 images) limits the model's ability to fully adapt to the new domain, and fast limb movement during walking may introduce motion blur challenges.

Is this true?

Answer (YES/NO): NO